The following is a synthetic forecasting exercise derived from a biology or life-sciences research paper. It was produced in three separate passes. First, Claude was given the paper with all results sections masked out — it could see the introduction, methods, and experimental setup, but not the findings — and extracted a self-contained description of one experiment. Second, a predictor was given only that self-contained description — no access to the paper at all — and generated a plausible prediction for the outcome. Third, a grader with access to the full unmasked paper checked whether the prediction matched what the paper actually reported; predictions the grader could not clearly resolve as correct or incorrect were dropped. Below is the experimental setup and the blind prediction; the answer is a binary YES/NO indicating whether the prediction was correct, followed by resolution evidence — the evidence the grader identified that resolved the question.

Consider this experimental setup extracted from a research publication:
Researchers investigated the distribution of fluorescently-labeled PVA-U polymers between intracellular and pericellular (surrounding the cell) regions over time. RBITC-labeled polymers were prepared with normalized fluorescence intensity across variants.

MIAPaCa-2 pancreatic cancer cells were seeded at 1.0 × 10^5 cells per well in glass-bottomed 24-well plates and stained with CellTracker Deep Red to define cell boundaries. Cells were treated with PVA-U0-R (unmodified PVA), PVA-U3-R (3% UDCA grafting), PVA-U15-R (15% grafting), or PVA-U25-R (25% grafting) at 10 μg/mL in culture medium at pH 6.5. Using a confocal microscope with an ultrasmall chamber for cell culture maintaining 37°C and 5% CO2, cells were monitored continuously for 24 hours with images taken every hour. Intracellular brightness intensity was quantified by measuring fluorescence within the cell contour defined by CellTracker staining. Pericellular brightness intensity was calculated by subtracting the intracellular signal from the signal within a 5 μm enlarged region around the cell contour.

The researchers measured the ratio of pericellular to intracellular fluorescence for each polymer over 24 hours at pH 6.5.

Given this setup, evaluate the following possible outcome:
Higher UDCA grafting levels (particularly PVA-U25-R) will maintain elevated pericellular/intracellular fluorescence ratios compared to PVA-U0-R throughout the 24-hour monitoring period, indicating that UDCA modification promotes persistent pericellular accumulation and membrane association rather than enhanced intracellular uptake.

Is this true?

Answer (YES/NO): NO